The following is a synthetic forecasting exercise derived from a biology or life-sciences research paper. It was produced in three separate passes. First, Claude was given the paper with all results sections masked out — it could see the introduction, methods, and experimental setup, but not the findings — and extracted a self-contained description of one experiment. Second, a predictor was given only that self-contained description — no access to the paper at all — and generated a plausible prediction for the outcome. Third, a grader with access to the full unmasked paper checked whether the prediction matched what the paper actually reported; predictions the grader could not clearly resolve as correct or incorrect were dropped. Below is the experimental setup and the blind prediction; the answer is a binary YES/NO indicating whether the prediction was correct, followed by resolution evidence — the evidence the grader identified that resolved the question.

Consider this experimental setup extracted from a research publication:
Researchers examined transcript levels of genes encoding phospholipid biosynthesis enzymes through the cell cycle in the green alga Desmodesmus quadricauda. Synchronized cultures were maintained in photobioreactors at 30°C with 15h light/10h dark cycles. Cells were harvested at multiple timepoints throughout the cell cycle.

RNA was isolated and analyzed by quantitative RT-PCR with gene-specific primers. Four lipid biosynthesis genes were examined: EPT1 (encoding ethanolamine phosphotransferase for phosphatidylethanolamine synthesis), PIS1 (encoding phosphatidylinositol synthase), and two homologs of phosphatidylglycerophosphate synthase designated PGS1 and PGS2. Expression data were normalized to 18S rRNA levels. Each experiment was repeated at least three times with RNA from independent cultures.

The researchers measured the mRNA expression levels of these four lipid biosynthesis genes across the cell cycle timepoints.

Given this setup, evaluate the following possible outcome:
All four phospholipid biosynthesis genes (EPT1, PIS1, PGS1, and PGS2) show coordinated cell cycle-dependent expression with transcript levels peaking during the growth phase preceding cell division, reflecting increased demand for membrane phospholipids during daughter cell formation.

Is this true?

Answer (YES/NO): NO